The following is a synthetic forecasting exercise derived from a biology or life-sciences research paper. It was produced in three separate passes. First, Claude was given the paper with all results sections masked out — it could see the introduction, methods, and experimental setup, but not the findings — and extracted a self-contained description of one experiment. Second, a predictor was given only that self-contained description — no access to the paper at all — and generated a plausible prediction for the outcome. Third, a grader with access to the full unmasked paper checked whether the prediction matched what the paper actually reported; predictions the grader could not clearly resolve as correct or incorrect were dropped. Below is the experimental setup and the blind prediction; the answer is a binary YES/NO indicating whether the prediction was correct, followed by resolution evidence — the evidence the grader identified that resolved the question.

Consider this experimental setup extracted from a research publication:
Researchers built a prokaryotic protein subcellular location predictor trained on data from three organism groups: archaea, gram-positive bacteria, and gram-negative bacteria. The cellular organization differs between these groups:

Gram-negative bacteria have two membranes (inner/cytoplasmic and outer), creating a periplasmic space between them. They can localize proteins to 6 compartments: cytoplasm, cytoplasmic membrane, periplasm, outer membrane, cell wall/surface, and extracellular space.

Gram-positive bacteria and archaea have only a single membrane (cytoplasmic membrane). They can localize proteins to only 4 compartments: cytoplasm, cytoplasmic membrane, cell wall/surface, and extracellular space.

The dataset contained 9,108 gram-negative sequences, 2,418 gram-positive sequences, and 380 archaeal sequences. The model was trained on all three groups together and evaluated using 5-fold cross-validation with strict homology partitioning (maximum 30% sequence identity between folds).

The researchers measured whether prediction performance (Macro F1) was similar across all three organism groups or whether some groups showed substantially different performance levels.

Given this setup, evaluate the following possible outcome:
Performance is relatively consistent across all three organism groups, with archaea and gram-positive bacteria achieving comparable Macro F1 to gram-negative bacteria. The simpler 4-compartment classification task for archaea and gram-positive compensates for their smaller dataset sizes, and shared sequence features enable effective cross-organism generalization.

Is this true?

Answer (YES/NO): NO